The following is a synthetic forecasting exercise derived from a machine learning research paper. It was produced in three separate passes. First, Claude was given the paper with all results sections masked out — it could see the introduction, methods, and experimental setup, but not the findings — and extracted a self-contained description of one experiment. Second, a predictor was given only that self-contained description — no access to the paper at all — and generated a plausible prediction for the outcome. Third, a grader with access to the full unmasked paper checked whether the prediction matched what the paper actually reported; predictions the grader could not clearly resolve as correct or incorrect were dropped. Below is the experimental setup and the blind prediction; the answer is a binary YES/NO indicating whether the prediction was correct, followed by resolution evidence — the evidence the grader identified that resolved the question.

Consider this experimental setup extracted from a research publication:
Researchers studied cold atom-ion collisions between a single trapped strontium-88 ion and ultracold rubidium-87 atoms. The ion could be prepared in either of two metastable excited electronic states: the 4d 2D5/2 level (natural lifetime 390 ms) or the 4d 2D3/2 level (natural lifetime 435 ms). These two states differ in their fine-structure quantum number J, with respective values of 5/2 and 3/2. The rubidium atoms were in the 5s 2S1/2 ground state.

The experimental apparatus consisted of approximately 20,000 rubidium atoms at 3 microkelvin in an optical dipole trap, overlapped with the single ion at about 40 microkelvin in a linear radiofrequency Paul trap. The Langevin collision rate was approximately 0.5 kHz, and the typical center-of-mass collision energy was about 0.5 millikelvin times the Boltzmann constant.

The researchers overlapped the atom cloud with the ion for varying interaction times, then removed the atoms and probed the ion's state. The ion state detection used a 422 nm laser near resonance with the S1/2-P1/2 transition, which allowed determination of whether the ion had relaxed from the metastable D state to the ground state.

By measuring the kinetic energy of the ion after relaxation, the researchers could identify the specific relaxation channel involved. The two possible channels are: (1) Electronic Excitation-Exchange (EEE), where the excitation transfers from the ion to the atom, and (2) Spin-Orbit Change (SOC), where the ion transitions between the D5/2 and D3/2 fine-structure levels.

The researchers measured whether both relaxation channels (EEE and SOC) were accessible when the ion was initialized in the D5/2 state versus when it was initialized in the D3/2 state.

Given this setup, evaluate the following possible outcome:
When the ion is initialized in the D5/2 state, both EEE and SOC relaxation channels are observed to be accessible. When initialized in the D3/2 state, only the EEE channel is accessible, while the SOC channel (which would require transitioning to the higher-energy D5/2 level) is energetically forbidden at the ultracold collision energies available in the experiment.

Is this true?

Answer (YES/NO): YES